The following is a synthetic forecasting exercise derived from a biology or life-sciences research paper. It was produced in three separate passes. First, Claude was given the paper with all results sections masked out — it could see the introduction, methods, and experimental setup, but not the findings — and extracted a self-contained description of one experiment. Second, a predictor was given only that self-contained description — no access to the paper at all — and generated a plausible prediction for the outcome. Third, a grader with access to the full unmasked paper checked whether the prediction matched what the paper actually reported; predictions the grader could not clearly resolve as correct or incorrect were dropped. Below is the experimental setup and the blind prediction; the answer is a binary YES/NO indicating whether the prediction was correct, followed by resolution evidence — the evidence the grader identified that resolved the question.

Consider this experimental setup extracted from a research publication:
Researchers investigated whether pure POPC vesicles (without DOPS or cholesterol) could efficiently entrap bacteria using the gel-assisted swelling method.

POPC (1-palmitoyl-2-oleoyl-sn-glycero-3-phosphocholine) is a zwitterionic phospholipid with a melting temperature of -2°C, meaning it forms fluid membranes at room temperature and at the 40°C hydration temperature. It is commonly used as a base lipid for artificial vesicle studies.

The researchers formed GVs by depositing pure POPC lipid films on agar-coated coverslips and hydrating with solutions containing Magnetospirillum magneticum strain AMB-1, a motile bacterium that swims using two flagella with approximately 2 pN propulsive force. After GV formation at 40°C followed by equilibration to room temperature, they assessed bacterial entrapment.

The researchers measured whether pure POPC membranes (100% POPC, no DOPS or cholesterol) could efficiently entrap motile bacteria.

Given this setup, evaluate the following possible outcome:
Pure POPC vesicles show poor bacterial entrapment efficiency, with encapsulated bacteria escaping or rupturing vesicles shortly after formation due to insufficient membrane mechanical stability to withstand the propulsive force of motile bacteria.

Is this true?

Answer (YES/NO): NO